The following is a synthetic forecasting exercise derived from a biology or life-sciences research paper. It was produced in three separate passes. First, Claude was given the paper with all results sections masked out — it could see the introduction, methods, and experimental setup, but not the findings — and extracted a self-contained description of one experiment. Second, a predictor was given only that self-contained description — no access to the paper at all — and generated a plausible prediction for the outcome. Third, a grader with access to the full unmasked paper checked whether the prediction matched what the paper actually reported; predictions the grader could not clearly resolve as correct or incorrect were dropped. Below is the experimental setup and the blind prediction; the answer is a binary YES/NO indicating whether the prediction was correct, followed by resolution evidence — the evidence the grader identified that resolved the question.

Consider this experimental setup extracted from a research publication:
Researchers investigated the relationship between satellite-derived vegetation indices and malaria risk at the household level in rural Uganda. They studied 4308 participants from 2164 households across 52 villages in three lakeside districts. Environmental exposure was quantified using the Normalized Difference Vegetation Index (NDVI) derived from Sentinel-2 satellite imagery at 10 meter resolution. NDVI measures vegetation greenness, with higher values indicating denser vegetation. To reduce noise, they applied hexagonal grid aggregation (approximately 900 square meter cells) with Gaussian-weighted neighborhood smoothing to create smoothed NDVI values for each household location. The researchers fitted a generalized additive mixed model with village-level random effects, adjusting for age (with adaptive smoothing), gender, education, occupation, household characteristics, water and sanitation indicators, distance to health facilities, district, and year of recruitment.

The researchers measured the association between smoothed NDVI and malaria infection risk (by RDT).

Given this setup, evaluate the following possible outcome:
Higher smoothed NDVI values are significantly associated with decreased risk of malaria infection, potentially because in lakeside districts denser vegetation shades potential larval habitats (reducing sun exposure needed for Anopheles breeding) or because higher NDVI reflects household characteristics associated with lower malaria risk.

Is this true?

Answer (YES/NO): NO